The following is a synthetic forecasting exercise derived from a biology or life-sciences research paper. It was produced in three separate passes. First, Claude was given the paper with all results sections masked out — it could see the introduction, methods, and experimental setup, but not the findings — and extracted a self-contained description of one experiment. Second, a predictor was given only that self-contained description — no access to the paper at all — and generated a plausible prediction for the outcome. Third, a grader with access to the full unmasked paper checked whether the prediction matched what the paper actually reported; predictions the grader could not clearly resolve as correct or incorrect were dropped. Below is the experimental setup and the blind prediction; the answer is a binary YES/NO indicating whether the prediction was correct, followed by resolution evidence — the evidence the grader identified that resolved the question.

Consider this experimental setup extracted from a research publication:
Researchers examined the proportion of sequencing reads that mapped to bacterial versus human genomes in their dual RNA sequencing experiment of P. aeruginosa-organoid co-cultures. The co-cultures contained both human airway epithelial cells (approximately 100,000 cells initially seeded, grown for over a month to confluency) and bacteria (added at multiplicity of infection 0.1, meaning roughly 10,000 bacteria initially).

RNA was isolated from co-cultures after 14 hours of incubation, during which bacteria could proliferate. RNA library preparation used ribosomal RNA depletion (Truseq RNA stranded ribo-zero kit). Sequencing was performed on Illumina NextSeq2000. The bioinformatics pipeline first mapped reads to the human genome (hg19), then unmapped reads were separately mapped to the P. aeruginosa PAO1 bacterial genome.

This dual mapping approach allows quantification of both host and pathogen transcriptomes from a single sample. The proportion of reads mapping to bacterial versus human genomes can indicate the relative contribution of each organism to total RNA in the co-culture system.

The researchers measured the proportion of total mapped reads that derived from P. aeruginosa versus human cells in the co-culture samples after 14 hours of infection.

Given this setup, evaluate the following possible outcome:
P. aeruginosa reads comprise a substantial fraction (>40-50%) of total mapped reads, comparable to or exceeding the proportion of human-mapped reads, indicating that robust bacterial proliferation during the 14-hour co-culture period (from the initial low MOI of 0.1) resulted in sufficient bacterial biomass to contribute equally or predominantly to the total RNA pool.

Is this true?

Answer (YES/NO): YES